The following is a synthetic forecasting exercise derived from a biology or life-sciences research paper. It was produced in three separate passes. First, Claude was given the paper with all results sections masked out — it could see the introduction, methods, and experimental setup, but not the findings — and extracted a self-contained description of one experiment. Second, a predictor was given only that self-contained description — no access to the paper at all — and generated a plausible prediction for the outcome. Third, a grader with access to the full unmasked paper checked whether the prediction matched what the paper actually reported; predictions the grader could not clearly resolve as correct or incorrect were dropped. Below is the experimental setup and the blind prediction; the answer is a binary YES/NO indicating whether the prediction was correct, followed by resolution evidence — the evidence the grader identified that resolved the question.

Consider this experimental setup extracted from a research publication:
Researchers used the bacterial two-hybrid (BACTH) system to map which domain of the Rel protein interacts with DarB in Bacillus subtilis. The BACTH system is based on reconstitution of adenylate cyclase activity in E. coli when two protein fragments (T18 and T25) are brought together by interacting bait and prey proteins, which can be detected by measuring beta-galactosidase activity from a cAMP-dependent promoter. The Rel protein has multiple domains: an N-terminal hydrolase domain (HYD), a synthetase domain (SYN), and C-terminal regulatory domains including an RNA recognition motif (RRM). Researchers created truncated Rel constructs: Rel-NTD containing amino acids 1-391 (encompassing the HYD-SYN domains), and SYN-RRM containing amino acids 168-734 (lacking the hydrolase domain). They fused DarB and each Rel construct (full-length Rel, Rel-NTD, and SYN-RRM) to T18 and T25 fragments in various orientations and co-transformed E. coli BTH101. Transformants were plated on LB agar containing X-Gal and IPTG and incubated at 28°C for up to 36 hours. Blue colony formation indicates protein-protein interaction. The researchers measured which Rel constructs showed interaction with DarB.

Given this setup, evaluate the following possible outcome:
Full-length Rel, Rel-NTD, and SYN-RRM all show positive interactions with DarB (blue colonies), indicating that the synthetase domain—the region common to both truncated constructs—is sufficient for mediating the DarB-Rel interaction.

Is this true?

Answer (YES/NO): NO